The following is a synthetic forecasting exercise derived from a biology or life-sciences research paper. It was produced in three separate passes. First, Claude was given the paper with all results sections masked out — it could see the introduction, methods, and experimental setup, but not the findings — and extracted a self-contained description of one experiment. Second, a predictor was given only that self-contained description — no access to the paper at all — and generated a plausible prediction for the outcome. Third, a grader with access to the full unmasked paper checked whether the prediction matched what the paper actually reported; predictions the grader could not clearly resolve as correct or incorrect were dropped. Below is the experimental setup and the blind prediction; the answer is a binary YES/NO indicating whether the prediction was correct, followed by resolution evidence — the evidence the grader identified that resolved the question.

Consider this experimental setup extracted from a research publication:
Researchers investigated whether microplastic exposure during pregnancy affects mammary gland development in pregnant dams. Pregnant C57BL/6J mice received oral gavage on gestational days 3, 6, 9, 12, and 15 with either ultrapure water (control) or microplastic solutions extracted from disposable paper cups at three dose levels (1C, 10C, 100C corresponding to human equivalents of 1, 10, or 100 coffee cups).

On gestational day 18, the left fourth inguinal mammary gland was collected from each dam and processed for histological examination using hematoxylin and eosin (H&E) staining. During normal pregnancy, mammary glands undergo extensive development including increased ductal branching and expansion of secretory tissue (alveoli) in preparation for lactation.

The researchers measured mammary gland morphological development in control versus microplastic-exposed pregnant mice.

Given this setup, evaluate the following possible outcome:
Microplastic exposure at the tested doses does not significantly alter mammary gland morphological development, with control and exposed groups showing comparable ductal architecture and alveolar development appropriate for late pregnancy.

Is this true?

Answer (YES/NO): NO